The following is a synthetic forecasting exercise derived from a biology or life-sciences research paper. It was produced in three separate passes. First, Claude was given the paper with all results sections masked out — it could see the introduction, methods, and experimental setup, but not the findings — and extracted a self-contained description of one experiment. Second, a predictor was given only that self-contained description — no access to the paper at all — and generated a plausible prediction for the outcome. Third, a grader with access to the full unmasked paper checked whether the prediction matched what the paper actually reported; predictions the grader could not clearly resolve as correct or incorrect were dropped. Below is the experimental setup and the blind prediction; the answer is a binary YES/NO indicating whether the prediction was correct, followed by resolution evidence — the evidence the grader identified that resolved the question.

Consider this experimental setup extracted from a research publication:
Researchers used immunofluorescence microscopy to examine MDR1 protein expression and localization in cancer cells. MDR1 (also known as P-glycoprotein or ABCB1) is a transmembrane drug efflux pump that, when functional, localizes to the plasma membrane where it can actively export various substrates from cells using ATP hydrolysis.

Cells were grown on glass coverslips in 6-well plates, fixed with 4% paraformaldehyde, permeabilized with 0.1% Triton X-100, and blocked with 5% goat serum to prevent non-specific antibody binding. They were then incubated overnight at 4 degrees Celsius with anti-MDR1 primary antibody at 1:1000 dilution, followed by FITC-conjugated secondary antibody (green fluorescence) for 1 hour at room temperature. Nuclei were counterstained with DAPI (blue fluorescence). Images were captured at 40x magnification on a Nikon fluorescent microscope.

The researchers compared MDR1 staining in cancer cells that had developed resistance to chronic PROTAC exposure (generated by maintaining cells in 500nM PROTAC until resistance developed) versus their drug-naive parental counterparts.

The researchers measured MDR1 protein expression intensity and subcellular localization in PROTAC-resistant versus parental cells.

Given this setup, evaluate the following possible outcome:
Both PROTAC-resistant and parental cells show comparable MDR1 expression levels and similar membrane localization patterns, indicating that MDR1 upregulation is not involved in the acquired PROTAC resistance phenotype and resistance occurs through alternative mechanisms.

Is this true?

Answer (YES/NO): NO